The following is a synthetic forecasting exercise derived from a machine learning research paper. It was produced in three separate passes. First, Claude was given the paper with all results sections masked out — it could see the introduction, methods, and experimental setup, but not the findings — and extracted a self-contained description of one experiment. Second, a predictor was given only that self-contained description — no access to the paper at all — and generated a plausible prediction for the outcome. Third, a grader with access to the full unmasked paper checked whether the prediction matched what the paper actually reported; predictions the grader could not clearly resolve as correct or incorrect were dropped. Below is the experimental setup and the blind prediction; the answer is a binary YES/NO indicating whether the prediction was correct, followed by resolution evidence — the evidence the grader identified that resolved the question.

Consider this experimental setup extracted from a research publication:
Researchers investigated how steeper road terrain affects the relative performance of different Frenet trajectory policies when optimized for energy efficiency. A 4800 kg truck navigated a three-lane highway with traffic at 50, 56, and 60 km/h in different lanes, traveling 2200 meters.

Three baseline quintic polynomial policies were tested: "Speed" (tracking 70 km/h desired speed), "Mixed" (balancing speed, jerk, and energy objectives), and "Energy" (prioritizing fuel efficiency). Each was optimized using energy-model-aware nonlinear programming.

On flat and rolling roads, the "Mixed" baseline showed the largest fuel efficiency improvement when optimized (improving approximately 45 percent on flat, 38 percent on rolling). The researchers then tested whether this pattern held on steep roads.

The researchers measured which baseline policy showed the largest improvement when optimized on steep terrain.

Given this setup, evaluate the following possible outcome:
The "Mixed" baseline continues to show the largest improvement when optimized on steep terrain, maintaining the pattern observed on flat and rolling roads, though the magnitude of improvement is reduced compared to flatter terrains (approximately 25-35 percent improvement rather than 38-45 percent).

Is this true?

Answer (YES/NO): NO